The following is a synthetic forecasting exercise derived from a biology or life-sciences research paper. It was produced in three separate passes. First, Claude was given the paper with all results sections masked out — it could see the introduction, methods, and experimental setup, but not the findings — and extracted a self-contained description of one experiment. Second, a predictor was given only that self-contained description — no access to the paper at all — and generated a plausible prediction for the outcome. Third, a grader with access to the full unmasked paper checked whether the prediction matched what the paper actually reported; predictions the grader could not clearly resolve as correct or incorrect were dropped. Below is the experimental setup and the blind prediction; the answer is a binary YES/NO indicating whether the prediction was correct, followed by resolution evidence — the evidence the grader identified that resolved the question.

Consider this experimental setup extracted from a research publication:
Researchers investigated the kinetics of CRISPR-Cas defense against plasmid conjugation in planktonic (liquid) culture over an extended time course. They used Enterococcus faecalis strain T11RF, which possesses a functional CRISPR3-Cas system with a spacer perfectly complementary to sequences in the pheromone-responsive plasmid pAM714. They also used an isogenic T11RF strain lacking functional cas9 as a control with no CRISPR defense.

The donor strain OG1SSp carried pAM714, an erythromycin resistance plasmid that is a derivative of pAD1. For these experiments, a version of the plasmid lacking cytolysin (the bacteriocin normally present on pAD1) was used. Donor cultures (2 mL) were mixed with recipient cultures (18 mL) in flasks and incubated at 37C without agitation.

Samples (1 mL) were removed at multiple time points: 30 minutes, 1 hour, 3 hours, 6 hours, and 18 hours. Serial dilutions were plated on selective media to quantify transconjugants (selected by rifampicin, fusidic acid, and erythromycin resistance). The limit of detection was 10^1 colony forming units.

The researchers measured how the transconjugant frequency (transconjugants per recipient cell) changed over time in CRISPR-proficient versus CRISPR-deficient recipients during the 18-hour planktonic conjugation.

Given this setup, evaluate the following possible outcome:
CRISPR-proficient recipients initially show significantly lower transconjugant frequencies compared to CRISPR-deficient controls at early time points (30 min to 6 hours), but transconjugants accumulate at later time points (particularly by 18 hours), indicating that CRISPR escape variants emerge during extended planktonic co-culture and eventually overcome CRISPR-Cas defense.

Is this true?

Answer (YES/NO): NO